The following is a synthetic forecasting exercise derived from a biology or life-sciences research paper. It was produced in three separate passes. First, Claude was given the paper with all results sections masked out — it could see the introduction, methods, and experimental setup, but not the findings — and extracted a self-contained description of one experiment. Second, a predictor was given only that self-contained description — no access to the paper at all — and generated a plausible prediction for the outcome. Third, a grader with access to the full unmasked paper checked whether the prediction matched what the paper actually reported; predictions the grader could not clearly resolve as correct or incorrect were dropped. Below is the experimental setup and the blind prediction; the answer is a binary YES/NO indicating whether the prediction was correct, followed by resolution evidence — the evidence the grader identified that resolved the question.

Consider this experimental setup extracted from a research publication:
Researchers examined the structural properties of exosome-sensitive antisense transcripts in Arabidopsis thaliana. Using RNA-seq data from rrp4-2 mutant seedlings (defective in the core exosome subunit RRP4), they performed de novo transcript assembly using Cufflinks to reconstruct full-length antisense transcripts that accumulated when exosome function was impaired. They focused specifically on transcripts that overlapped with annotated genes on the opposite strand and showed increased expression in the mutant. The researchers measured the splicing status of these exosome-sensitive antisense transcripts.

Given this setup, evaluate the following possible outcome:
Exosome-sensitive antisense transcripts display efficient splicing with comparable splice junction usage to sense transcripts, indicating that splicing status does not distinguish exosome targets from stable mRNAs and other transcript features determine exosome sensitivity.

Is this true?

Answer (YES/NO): NO